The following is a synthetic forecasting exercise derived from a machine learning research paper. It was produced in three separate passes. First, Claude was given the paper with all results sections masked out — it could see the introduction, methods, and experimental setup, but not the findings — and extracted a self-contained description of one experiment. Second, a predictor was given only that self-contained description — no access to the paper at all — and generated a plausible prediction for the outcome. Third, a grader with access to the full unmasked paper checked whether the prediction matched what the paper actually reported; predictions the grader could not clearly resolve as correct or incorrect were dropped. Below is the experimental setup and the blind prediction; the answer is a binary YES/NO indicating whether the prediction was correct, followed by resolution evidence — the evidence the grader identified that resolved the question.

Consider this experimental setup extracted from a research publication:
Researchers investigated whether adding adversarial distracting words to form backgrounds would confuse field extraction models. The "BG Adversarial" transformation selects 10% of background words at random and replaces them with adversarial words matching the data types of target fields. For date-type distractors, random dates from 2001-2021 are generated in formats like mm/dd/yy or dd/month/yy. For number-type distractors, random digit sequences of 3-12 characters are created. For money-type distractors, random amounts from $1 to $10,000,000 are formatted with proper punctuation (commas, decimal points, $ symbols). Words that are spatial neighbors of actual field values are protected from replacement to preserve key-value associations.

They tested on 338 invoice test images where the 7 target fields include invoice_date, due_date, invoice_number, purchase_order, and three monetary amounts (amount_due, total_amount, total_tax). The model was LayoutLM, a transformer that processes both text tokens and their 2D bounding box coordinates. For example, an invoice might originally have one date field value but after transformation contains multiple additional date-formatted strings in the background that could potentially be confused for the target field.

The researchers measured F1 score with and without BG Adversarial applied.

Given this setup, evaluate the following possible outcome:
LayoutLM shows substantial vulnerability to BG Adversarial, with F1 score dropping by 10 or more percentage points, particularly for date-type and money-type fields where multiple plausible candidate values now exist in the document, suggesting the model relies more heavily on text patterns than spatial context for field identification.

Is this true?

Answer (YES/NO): NO